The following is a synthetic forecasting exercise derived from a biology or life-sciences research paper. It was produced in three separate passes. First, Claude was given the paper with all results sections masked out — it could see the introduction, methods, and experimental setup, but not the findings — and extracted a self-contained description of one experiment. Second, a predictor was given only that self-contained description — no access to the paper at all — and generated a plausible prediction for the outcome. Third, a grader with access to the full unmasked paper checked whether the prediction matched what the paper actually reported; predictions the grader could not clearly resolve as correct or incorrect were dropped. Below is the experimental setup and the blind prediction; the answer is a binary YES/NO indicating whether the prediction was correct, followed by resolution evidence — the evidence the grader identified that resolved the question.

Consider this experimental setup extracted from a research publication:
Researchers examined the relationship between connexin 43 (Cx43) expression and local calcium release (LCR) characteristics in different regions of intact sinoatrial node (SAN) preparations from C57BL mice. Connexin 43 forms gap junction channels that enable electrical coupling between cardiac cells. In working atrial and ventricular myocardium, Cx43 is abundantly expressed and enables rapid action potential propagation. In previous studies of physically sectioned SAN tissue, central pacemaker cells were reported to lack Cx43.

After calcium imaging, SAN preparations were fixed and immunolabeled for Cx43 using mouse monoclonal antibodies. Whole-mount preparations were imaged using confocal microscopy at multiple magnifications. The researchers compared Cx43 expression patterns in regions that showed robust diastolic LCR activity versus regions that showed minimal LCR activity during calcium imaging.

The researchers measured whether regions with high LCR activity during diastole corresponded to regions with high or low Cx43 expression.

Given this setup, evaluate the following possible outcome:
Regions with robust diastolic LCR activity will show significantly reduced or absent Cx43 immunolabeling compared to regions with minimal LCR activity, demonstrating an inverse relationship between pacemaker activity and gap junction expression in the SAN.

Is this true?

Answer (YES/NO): YES